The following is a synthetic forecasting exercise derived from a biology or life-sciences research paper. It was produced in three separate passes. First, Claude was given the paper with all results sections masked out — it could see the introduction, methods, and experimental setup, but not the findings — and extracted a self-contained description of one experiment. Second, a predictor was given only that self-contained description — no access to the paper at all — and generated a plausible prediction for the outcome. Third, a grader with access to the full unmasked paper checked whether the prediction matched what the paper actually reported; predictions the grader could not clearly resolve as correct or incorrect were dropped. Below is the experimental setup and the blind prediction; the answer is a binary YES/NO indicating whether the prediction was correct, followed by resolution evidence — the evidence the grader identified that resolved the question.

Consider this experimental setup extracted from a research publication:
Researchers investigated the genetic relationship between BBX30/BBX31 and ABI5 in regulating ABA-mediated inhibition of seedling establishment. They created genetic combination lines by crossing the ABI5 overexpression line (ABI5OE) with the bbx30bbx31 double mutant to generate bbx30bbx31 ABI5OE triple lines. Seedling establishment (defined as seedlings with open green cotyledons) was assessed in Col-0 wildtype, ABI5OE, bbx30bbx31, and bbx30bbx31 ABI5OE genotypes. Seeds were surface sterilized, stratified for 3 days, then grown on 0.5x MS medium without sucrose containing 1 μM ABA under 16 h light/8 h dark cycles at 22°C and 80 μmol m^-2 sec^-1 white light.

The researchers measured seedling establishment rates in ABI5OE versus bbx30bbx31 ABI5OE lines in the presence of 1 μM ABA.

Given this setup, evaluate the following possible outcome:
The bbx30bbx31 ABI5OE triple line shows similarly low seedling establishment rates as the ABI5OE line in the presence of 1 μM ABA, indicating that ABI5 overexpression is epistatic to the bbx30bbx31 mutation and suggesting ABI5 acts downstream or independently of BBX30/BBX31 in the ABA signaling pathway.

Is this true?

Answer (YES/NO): NO